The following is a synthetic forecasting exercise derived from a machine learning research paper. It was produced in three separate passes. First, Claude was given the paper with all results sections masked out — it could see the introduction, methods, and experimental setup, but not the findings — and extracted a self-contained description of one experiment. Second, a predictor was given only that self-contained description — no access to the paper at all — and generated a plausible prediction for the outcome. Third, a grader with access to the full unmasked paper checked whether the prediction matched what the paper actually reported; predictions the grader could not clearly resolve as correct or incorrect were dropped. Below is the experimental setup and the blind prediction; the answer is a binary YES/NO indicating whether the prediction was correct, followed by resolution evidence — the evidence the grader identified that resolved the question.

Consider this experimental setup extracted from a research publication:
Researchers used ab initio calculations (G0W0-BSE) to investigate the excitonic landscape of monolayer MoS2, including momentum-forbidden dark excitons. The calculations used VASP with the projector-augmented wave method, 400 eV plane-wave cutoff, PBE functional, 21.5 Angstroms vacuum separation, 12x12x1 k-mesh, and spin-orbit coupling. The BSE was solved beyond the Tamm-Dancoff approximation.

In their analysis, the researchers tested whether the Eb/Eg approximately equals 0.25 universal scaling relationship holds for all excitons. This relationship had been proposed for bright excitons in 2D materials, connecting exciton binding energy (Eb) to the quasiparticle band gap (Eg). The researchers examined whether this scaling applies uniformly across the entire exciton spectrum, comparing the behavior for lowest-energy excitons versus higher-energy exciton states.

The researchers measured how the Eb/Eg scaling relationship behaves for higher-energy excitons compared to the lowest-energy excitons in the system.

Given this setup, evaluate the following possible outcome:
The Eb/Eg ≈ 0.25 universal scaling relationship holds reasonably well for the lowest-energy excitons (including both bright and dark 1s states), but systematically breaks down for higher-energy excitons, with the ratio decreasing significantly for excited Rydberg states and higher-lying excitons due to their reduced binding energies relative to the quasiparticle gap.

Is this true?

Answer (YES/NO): YES